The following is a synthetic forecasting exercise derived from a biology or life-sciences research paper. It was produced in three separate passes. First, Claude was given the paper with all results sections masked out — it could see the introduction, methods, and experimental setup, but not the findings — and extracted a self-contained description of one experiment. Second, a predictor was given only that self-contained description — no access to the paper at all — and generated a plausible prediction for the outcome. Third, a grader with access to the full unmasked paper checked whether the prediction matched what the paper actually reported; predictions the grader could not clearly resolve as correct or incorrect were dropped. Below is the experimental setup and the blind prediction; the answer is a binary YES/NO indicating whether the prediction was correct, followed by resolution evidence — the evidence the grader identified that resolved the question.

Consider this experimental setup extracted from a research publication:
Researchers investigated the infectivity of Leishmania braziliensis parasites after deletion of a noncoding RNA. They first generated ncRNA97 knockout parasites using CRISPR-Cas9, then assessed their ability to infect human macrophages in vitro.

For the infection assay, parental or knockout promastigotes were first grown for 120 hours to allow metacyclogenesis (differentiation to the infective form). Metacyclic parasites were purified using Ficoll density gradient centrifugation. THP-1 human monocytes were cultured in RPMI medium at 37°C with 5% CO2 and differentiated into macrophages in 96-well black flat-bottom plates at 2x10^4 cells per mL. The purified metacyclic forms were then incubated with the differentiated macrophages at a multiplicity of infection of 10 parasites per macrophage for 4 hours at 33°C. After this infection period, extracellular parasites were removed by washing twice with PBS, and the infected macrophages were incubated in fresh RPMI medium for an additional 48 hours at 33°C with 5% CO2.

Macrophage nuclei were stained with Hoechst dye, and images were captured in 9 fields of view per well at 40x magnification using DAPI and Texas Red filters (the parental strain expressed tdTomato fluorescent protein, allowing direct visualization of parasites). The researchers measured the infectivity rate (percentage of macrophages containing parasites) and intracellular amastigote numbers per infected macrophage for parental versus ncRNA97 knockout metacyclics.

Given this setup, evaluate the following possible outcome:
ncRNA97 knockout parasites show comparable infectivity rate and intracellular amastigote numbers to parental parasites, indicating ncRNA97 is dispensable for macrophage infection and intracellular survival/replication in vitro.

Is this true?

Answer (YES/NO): YES